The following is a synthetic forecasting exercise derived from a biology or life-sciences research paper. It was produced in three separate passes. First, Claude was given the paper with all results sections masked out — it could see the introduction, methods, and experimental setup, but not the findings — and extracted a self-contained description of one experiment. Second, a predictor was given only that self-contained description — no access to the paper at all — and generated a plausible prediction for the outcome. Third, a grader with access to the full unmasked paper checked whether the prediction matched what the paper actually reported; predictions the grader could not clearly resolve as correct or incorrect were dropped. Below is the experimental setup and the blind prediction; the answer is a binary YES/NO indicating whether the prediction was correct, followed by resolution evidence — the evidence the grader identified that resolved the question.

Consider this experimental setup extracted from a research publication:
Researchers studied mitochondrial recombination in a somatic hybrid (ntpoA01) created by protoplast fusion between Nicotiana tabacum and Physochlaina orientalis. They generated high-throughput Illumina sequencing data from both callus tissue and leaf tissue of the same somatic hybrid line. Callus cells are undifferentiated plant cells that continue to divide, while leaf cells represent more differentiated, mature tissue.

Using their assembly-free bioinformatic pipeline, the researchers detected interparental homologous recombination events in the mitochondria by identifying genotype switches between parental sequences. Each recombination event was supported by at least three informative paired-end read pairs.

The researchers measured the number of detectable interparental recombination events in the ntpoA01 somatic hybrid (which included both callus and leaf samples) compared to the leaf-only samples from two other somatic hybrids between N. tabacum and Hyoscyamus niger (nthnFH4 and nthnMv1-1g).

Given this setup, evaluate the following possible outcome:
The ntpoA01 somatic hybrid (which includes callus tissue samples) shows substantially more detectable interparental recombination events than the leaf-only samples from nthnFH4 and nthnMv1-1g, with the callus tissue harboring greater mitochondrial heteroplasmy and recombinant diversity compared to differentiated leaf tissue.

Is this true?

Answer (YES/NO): YES